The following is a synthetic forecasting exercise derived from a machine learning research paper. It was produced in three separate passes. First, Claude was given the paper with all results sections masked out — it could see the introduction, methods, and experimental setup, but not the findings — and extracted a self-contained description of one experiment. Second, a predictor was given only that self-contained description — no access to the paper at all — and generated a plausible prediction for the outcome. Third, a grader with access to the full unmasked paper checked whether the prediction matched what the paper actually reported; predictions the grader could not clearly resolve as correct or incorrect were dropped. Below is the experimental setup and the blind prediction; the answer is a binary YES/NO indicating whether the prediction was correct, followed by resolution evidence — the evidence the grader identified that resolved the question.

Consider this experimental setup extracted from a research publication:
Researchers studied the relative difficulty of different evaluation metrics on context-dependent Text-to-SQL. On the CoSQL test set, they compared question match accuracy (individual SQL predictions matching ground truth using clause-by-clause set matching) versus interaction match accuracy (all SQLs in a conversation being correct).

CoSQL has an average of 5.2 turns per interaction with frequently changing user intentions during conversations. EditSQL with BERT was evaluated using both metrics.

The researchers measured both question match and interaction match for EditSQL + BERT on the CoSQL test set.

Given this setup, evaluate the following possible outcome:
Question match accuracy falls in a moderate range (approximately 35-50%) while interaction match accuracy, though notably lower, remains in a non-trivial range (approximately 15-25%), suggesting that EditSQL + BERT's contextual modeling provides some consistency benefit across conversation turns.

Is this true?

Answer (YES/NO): NO